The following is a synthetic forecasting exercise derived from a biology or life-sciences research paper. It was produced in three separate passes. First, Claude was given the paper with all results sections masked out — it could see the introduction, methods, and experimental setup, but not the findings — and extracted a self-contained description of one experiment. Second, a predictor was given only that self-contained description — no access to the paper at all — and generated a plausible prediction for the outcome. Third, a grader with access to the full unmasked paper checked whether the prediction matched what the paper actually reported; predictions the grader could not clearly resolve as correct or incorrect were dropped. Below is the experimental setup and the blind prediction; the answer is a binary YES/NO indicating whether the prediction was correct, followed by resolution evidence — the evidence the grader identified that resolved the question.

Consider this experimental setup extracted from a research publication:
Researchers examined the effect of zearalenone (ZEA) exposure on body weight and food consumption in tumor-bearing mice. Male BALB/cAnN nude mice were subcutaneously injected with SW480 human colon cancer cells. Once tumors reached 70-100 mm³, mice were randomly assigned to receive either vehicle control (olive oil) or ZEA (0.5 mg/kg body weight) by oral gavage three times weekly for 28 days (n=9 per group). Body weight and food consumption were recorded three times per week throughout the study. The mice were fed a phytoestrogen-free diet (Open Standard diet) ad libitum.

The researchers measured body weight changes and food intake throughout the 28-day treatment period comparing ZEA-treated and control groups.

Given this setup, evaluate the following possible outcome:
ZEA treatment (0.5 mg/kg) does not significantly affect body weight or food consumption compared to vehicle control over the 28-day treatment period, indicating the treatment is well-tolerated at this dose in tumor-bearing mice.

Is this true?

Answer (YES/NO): YES